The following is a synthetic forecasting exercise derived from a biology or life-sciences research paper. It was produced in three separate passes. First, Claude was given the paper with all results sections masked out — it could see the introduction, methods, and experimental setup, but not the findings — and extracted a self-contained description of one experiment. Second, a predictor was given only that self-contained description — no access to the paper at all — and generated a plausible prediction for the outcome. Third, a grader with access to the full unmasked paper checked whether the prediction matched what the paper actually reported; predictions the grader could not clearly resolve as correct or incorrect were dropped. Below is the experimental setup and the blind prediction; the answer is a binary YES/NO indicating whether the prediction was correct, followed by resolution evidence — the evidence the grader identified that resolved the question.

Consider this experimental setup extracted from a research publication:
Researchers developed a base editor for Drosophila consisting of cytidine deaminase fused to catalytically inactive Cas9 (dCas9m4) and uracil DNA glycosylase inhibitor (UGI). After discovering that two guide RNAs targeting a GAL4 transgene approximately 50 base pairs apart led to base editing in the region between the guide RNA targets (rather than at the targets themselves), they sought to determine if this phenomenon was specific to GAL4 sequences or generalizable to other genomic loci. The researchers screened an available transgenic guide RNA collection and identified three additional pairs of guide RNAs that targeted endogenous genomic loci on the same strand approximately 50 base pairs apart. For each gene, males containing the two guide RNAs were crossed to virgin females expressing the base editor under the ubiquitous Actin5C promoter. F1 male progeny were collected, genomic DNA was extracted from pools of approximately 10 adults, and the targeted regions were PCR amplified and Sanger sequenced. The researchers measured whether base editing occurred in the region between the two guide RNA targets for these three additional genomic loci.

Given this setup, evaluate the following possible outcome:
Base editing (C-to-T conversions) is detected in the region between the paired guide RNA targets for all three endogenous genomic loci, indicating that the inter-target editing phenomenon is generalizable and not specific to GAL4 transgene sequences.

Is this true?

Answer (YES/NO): YES